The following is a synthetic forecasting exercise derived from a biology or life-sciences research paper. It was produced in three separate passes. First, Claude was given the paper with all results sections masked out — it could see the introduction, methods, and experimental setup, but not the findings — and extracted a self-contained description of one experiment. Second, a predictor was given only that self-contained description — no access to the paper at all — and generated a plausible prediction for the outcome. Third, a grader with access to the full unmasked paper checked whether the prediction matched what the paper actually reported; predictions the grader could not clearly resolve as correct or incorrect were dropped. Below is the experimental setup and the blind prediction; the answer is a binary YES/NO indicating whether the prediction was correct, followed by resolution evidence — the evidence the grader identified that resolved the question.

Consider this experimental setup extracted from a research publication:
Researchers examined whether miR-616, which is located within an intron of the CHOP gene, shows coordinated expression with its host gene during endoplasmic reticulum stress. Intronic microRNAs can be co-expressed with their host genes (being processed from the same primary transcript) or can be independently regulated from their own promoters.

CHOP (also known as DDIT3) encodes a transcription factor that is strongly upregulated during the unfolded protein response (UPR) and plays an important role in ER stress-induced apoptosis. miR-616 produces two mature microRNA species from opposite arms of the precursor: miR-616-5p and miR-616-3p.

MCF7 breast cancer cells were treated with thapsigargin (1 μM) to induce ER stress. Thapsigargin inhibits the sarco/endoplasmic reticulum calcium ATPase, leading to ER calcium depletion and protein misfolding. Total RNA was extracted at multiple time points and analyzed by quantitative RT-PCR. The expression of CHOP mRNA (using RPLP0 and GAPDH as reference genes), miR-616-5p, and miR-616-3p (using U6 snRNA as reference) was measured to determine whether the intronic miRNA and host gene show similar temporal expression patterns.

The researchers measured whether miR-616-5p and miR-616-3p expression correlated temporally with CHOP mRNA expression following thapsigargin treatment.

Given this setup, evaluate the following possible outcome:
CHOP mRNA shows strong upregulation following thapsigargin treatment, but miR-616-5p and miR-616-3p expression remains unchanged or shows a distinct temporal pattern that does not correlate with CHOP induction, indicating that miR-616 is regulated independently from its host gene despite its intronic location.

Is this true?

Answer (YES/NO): NO